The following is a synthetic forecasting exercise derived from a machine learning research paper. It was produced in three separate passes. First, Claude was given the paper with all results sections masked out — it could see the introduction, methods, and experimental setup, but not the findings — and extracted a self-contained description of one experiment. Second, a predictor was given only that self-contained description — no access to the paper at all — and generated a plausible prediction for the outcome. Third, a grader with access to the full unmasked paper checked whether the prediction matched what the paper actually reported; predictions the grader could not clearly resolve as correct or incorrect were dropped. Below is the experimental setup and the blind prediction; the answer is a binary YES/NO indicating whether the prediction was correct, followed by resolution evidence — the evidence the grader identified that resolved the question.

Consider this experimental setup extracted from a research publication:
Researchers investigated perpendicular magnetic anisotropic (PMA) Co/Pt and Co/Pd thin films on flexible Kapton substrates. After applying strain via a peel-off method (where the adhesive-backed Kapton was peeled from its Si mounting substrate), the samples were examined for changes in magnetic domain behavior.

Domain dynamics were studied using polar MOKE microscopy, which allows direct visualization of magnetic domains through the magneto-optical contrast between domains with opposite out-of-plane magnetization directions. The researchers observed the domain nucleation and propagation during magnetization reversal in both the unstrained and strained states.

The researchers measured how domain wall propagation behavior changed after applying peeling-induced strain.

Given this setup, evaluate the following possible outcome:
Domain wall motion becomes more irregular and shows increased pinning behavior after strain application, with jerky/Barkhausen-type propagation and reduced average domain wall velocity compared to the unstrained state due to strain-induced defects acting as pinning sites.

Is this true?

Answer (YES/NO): YES